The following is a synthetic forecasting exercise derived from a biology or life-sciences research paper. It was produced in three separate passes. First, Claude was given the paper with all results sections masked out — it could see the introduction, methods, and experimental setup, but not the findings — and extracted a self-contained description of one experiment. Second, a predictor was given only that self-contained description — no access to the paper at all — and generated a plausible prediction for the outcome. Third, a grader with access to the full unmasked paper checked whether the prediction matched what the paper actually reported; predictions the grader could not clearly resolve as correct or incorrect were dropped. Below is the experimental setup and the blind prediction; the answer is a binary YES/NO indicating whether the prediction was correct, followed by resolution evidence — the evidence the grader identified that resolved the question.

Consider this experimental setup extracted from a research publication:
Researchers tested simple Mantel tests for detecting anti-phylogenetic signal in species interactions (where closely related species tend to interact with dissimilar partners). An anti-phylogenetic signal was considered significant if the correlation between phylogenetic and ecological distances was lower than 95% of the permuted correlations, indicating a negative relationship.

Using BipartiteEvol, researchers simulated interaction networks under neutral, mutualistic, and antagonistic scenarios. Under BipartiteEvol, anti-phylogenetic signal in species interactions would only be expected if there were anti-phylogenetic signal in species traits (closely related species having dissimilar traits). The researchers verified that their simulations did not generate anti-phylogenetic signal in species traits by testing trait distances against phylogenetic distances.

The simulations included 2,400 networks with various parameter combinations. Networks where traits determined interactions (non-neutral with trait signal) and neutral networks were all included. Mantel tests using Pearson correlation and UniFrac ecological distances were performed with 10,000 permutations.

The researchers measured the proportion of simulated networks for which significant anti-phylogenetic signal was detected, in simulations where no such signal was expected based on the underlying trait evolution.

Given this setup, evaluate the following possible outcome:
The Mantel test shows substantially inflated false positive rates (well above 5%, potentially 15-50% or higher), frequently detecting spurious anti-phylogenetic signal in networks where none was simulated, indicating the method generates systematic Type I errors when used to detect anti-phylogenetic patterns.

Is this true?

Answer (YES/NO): NO